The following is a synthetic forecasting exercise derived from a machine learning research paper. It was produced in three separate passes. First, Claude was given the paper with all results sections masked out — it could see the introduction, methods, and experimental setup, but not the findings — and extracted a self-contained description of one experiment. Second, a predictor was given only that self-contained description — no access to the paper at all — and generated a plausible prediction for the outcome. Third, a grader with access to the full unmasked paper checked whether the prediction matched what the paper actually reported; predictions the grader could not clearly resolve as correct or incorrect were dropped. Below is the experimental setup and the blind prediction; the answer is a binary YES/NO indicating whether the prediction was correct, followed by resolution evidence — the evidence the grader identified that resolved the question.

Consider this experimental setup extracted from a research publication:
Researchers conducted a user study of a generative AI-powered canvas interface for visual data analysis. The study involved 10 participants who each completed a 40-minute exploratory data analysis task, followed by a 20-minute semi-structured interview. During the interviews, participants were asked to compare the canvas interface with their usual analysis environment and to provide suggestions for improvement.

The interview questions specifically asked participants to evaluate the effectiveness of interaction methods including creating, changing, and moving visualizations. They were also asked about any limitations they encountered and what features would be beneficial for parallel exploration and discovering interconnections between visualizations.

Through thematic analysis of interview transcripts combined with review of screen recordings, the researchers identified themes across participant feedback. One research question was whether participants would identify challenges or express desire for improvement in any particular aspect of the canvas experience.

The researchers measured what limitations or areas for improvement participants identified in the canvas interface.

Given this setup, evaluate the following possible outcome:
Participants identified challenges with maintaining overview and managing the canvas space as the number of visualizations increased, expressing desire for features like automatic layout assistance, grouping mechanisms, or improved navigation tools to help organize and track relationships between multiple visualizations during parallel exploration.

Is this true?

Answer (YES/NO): YES